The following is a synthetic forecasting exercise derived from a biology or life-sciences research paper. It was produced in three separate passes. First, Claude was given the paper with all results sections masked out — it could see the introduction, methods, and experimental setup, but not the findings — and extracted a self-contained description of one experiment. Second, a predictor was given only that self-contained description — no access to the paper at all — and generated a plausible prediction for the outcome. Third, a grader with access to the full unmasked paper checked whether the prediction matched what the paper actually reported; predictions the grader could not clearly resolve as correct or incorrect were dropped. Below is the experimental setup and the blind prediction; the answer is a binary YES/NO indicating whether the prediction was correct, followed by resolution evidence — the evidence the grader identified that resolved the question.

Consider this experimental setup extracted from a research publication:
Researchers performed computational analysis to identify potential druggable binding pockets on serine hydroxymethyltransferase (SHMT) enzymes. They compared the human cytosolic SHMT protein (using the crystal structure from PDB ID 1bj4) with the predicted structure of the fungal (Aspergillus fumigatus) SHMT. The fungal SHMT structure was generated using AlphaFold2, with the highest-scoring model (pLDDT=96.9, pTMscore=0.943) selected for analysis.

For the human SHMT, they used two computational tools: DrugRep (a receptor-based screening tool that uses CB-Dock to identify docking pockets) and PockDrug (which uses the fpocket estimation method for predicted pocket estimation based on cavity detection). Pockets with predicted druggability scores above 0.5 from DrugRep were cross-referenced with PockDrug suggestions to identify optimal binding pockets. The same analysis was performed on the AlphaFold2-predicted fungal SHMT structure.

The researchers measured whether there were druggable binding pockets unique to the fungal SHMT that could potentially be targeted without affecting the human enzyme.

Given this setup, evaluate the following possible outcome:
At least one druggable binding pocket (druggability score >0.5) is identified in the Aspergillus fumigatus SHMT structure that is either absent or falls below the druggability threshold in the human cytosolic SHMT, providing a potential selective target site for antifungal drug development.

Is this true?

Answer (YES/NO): NO